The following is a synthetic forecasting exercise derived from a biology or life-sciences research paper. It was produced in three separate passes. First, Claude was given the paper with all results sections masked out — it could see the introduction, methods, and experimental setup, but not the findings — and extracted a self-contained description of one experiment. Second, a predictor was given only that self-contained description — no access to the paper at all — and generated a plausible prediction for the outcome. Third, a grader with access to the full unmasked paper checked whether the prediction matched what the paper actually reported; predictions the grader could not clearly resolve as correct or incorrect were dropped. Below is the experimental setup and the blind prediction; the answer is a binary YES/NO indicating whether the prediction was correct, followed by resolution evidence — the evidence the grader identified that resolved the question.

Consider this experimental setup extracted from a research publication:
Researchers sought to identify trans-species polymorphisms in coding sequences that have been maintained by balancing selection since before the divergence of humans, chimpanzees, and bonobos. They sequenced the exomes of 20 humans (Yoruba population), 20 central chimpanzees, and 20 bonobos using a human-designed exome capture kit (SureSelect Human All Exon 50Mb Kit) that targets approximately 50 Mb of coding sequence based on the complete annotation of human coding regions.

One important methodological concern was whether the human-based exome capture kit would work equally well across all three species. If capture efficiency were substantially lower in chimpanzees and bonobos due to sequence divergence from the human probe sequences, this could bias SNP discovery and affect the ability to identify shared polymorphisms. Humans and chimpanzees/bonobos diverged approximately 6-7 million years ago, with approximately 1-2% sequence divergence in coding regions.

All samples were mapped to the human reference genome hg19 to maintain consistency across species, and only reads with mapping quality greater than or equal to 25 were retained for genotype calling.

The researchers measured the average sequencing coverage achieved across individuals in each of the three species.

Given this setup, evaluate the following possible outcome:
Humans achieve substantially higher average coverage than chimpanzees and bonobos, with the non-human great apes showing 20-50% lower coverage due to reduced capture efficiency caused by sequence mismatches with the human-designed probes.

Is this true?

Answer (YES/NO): NO